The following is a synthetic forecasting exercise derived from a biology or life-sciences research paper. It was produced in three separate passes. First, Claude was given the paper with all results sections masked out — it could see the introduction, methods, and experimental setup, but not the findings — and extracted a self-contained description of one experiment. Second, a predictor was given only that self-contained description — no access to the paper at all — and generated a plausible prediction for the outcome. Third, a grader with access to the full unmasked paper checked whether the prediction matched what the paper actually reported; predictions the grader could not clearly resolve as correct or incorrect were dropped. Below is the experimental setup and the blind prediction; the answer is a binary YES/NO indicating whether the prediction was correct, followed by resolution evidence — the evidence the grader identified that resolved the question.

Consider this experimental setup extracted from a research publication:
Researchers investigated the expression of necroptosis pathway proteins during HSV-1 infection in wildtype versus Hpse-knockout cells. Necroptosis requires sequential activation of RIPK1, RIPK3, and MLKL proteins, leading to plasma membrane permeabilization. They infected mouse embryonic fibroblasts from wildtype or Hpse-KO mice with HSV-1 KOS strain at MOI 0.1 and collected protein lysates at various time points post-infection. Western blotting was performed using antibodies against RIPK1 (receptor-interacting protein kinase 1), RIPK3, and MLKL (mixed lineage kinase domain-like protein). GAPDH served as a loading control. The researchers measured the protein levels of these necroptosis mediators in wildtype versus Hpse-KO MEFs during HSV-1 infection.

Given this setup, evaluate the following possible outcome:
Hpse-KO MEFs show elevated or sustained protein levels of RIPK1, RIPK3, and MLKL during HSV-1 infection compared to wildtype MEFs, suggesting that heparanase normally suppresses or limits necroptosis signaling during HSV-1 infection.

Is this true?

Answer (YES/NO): NO